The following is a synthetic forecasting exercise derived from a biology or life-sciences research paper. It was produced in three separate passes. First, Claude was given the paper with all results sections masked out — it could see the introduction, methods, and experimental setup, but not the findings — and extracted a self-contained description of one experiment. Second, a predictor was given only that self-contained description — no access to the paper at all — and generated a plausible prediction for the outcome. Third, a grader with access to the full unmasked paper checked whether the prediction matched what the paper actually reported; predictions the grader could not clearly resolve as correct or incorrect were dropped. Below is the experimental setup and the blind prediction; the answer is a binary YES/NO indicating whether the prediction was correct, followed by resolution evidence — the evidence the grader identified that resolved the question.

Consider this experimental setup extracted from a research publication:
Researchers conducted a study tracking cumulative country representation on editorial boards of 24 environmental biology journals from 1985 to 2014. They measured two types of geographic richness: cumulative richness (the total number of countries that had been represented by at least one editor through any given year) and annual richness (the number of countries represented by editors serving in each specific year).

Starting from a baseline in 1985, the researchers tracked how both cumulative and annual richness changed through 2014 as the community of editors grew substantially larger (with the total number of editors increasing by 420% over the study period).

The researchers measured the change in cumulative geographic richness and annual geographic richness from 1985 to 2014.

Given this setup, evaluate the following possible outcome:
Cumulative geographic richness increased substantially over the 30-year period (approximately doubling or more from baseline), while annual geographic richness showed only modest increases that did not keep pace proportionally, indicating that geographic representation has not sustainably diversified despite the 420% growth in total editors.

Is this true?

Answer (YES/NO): NO